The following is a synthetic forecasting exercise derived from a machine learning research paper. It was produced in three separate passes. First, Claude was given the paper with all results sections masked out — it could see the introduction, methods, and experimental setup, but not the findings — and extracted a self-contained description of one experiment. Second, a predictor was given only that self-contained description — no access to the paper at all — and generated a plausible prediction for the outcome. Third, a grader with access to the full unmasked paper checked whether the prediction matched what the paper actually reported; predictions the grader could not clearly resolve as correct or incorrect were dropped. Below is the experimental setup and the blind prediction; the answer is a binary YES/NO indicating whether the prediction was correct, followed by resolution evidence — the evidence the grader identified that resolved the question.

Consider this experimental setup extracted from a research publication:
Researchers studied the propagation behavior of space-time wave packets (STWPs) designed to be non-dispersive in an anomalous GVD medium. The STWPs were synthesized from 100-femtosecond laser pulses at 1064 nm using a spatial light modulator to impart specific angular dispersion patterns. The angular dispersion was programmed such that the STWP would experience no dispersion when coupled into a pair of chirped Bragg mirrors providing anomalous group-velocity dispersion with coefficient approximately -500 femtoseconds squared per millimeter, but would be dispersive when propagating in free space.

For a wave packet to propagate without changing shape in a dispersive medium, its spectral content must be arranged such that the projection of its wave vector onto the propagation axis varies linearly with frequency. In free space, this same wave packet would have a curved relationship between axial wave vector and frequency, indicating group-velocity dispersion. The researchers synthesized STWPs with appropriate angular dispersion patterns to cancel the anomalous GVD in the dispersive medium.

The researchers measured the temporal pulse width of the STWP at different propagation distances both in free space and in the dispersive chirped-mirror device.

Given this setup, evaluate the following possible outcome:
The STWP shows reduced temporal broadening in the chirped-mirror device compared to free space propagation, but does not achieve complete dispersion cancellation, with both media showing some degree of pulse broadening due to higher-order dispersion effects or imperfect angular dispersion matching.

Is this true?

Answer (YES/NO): NO